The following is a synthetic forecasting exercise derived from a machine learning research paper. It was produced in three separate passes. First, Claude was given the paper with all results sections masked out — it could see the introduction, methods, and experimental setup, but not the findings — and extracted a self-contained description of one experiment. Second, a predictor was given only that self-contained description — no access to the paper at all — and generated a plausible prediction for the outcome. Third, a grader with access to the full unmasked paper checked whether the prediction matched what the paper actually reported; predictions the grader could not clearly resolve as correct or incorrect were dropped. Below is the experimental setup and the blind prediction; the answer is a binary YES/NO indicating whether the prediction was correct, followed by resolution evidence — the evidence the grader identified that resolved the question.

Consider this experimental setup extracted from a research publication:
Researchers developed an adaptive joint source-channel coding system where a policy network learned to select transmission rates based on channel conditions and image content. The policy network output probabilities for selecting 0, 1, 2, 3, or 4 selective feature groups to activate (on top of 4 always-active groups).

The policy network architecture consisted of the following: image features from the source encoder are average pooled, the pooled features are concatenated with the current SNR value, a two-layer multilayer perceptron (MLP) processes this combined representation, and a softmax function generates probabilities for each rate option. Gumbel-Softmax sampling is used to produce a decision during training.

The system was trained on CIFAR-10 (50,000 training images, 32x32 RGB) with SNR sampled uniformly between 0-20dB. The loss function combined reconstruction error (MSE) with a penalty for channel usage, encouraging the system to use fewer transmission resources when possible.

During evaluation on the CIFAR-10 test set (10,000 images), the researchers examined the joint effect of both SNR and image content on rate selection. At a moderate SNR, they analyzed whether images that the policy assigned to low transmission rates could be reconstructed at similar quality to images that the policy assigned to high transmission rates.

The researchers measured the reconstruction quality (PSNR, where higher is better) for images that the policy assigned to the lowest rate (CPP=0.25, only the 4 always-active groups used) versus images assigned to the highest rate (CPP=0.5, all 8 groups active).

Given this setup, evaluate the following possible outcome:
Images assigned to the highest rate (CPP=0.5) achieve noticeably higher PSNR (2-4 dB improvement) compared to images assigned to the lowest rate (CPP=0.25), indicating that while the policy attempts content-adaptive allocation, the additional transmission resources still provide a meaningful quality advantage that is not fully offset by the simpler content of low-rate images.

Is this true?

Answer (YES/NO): NO